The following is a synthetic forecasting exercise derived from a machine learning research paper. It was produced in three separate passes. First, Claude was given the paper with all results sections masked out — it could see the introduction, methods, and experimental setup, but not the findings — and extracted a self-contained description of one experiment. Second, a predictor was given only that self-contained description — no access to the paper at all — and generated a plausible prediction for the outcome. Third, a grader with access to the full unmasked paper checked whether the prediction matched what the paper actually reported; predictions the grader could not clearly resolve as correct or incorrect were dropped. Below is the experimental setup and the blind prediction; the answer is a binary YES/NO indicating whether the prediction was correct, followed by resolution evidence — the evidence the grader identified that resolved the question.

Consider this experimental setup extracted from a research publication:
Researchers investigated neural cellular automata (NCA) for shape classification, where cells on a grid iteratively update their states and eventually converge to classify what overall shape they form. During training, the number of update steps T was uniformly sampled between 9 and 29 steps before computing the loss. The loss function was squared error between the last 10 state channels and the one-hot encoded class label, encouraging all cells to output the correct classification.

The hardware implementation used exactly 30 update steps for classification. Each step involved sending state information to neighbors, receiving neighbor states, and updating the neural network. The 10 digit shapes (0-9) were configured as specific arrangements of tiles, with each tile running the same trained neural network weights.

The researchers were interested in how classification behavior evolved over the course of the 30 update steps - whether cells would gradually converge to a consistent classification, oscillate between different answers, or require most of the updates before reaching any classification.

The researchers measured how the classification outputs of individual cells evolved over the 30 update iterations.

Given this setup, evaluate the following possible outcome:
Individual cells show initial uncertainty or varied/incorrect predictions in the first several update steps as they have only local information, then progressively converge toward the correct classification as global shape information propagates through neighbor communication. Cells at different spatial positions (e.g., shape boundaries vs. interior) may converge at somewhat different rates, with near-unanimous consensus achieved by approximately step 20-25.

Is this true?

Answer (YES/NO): NO